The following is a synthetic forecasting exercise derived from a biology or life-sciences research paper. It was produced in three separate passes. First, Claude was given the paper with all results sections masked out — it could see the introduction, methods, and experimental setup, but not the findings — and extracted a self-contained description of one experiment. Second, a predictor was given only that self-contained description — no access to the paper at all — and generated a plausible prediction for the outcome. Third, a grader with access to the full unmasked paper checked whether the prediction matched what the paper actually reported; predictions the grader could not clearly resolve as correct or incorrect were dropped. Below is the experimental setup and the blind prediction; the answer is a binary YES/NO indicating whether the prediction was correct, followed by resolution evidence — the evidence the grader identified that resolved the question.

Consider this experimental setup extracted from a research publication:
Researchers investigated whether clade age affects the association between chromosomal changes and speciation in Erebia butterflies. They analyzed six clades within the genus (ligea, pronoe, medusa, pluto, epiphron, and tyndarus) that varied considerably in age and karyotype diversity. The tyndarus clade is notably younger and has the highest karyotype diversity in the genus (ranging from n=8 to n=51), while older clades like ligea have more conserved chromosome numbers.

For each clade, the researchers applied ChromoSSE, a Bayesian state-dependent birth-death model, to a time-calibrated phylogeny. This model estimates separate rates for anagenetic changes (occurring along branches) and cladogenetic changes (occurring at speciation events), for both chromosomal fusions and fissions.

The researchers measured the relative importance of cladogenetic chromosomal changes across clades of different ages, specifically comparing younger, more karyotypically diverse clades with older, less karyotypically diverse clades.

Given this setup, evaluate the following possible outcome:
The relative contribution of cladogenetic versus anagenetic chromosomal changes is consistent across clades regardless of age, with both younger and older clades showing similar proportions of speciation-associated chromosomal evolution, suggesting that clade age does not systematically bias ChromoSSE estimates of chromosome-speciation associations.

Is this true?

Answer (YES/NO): NO